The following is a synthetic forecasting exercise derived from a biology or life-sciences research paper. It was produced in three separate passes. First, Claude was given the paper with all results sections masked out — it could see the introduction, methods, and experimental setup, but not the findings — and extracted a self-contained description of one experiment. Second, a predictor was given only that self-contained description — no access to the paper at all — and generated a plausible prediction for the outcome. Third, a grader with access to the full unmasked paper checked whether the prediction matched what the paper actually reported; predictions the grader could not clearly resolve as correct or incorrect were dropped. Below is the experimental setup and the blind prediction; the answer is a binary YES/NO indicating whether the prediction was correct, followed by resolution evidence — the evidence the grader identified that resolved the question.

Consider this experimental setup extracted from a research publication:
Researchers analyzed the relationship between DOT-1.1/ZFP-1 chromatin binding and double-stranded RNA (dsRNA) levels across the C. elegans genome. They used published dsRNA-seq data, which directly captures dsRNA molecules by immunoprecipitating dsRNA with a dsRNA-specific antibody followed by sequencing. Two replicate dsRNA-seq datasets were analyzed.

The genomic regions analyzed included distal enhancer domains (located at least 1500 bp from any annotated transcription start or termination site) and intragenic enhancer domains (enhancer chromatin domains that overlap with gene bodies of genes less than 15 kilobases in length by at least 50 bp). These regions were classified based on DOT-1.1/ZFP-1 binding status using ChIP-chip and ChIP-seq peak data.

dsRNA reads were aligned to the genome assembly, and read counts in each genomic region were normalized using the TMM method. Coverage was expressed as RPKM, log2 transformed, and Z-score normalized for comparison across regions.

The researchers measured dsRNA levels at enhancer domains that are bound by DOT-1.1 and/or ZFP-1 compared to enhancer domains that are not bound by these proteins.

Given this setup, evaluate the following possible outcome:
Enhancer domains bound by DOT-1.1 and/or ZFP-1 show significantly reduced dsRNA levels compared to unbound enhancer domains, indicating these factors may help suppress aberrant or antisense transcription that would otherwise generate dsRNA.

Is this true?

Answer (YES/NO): YES